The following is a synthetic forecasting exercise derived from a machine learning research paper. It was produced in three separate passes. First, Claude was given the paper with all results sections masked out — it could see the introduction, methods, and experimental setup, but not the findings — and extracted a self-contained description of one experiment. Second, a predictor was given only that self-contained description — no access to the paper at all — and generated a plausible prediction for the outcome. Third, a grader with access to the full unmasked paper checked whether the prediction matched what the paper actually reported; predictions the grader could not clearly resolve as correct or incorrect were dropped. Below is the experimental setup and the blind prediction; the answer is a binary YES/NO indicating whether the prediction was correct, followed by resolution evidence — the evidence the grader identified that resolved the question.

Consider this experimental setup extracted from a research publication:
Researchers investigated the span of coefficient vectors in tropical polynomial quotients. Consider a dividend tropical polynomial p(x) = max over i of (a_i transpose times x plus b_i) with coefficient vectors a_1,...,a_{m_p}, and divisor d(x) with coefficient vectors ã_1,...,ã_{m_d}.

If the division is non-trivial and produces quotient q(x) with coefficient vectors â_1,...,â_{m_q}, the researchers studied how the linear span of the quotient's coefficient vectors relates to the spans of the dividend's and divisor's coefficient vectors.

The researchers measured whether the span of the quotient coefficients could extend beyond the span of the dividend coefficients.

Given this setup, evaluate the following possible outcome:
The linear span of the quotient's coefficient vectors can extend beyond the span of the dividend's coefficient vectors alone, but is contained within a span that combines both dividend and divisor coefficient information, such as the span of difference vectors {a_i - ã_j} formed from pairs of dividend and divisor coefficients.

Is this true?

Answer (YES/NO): NO